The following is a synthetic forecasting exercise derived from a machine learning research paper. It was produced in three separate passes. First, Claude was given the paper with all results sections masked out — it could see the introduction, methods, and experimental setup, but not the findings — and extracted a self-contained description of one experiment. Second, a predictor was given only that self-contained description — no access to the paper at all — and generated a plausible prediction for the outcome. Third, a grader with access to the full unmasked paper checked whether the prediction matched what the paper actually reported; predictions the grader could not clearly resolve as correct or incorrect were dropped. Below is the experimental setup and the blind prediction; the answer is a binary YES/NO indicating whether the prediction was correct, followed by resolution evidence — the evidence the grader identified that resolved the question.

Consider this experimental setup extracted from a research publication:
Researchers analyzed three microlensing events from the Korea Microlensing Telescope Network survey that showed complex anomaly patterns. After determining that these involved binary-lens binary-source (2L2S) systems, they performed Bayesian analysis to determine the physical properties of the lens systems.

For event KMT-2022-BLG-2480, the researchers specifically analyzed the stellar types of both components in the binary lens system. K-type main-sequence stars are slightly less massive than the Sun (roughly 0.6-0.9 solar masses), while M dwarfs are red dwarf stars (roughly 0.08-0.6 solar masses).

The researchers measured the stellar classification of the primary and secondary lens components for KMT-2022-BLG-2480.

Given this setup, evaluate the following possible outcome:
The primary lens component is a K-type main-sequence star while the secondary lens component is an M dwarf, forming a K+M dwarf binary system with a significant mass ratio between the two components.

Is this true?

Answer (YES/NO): YES